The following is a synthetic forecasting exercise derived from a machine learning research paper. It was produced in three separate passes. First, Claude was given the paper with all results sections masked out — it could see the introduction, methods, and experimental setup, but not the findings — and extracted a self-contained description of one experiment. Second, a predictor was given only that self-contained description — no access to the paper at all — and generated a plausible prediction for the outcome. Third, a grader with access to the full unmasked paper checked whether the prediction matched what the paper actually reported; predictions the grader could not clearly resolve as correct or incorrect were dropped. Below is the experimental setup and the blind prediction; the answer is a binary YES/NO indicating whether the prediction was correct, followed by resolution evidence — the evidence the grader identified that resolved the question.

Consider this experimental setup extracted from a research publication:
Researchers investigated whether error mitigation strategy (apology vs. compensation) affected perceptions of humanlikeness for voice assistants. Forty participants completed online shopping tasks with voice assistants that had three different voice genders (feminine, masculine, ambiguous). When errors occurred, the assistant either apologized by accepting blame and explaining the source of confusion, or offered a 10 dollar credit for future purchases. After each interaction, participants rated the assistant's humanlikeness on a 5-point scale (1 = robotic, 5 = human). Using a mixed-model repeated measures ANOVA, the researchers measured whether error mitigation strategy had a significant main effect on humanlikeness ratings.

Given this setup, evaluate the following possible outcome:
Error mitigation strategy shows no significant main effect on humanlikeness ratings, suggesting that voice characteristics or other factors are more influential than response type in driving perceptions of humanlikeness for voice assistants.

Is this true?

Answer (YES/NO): YES